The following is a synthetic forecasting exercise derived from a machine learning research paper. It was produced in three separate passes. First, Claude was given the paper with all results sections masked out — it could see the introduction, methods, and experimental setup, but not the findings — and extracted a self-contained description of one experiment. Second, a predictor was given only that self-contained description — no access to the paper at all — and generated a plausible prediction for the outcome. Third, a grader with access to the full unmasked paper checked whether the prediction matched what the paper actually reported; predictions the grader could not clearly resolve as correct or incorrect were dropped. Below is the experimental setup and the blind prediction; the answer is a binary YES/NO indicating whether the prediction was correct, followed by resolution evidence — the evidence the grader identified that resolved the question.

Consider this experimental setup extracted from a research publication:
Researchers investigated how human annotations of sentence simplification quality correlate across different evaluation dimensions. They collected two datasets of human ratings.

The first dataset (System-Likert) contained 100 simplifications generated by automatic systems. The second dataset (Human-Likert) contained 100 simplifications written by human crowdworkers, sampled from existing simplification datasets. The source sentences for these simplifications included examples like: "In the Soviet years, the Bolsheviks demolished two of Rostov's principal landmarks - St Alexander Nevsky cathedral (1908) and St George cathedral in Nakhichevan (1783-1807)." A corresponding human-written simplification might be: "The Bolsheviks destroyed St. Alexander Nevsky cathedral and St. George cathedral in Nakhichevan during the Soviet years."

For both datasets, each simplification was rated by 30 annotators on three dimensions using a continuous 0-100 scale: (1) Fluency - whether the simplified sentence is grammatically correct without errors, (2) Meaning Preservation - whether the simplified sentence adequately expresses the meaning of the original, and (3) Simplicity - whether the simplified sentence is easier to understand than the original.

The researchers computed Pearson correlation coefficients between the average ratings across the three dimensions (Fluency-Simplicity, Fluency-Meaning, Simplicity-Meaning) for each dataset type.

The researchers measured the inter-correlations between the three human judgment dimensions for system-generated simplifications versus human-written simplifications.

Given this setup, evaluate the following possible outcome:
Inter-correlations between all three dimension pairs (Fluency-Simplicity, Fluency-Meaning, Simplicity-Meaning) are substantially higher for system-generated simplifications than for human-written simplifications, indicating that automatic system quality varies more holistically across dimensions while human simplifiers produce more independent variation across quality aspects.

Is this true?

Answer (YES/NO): YES